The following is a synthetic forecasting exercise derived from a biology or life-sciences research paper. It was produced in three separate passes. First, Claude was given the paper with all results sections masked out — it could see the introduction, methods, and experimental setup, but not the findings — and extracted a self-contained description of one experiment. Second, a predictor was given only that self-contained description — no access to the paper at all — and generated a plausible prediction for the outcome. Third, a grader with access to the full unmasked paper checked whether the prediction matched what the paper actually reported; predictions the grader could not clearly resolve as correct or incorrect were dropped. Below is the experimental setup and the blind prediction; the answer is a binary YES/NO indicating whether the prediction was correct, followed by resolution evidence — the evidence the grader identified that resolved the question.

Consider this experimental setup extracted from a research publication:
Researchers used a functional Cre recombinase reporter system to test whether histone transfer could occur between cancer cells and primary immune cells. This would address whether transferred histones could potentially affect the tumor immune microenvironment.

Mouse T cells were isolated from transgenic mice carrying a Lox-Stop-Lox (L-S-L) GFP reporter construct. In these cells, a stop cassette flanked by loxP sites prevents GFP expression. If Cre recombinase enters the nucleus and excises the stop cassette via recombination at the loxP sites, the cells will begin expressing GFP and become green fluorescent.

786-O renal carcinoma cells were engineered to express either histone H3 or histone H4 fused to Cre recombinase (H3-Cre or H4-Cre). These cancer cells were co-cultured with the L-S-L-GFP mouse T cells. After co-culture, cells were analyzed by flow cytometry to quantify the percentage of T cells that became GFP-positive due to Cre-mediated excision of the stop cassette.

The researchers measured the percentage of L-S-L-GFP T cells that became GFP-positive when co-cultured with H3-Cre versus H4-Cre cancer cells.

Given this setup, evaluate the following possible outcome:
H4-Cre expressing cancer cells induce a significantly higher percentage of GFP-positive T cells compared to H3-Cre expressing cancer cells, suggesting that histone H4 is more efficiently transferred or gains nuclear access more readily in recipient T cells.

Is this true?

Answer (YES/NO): NO